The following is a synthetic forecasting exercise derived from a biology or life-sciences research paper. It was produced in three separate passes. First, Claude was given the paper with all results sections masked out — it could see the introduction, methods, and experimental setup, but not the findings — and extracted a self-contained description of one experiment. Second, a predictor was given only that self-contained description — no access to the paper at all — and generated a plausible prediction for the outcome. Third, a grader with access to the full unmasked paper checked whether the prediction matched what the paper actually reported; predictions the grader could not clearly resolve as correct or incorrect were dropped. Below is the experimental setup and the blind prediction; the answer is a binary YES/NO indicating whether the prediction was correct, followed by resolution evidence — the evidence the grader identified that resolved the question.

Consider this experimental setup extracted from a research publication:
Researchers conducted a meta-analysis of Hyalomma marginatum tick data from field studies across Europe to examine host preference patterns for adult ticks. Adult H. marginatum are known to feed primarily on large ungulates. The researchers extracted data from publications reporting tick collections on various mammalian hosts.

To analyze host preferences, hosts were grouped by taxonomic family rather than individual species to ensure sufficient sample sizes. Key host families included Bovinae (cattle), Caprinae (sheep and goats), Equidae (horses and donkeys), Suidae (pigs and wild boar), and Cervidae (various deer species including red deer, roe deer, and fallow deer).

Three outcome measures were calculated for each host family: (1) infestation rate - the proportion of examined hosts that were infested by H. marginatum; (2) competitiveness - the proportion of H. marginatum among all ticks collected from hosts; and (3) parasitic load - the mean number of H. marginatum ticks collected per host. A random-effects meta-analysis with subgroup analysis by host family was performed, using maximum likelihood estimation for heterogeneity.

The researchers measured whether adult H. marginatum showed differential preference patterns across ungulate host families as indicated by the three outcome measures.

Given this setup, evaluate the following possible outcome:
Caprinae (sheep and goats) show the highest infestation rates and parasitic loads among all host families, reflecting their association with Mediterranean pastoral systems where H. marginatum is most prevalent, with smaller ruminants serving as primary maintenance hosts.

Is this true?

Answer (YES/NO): NO